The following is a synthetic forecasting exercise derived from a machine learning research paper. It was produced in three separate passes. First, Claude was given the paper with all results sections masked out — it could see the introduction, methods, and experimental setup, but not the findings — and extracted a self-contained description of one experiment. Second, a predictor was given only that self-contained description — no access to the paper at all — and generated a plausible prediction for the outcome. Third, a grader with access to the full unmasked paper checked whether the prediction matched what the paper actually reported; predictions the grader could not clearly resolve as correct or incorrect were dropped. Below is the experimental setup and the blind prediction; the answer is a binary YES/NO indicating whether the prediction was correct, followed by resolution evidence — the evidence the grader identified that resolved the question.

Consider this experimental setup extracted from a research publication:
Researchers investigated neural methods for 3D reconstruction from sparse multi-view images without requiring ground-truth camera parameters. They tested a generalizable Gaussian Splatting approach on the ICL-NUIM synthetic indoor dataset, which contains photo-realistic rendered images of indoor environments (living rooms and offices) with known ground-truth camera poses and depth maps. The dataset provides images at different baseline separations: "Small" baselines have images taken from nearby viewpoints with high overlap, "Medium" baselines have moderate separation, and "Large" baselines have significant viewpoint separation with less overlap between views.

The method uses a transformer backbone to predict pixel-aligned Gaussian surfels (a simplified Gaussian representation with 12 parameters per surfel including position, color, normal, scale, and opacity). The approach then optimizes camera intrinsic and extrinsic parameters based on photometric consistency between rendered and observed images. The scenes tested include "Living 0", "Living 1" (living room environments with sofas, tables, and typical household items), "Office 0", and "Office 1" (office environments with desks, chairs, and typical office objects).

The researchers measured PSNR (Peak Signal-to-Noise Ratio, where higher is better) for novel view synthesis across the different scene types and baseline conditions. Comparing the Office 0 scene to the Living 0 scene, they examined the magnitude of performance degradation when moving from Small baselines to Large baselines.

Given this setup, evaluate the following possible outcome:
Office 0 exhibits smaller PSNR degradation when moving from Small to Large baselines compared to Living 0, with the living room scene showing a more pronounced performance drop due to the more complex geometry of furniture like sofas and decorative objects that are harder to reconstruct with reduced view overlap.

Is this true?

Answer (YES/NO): NO